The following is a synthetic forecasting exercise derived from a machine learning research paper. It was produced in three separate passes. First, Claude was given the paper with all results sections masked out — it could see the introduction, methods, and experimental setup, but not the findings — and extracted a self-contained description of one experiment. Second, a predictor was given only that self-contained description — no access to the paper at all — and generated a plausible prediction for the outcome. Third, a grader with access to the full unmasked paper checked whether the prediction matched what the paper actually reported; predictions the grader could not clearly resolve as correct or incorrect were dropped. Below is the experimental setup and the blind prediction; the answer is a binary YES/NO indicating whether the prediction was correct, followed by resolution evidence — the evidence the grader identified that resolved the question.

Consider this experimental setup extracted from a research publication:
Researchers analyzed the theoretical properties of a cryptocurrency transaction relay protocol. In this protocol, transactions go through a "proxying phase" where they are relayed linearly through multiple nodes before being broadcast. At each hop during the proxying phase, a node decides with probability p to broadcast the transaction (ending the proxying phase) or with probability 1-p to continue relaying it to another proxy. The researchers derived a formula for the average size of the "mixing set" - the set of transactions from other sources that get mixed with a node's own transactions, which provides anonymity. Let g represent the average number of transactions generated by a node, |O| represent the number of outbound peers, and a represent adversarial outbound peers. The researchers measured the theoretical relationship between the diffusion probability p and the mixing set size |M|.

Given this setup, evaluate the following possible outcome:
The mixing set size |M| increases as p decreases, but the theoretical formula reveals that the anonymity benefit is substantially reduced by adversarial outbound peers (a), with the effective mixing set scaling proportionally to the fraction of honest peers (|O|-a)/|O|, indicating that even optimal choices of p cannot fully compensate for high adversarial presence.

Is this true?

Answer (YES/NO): YES